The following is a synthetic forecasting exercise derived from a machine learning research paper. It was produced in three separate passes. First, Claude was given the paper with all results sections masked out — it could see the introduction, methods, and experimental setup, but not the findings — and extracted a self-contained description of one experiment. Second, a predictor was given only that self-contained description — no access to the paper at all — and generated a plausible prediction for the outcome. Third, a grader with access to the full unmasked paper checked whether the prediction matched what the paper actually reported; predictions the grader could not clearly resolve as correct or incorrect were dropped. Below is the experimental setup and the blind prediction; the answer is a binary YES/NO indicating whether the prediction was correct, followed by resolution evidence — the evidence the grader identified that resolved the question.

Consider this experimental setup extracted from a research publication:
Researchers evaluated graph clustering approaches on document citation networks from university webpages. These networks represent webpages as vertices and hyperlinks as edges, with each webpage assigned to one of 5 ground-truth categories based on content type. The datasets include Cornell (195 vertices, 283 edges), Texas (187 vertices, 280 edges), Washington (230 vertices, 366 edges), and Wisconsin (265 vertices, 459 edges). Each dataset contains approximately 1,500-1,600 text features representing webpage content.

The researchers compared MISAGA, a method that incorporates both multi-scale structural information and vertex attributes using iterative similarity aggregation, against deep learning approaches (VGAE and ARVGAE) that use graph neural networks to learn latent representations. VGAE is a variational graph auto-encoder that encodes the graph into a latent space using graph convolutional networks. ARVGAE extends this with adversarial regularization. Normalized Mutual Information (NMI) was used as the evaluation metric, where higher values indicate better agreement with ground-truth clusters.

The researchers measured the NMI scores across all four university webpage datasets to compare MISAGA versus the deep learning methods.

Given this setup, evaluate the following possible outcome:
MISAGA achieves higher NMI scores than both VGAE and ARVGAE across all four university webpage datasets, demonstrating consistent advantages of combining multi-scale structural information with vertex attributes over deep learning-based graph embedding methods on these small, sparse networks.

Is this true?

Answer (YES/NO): YES